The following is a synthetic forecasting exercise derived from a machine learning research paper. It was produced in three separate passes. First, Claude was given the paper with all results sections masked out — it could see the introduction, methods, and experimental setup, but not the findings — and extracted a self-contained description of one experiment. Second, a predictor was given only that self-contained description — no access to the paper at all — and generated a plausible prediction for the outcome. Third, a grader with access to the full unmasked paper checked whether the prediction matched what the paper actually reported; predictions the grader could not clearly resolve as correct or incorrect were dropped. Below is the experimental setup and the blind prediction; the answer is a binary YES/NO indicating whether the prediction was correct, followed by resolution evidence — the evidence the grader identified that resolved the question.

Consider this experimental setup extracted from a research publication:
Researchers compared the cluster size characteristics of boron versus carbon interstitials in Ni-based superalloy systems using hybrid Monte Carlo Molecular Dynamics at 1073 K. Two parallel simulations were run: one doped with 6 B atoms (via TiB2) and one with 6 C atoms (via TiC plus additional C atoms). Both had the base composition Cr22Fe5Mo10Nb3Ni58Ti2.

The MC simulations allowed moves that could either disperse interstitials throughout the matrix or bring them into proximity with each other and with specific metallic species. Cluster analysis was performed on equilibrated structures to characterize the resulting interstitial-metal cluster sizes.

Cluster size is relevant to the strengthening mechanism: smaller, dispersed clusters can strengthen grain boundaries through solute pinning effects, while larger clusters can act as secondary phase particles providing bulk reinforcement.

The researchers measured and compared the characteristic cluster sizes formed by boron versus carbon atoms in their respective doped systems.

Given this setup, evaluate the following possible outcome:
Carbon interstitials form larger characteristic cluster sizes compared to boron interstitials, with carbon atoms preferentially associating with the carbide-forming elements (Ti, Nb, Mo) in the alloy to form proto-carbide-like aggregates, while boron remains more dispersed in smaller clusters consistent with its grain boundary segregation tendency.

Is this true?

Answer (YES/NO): NO